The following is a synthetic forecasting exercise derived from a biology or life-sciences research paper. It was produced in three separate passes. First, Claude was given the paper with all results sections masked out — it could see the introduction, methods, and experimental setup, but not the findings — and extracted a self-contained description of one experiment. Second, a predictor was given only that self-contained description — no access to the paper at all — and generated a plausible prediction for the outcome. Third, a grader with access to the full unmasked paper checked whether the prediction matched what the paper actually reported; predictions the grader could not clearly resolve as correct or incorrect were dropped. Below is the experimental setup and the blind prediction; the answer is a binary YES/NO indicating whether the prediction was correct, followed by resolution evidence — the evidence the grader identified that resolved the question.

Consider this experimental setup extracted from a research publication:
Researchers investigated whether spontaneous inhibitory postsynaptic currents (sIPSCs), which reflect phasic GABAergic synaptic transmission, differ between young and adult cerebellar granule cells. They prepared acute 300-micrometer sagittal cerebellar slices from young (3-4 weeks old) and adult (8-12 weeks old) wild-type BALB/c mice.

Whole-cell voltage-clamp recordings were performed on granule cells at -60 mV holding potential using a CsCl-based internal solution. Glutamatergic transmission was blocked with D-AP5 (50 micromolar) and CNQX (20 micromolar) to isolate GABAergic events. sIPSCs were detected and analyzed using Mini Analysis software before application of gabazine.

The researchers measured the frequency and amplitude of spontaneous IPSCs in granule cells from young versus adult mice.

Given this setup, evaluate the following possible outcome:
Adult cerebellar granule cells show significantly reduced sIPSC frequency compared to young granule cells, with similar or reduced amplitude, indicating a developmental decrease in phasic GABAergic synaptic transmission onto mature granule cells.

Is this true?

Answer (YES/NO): YES